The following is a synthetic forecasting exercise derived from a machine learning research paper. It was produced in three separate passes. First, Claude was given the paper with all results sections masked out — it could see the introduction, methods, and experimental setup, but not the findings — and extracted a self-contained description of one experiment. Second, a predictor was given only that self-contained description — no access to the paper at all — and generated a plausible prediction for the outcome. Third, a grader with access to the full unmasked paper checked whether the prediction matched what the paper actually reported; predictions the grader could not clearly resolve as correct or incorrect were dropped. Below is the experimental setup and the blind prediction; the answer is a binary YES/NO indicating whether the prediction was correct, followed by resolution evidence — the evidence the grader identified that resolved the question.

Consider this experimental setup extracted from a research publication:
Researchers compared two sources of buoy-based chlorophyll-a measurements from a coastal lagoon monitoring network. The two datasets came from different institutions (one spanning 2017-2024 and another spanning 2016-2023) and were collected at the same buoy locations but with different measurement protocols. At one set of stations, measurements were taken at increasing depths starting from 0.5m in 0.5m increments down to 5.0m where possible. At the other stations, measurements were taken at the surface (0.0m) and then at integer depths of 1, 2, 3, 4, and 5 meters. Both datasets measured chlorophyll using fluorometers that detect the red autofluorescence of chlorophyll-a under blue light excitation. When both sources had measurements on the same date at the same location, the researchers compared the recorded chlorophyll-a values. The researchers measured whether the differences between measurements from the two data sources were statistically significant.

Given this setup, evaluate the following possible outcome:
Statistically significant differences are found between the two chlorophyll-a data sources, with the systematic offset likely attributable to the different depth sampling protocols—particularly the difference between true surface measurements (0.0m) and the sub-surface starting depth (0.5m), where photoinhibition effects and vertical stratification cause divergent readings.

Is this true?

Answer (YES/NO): NO